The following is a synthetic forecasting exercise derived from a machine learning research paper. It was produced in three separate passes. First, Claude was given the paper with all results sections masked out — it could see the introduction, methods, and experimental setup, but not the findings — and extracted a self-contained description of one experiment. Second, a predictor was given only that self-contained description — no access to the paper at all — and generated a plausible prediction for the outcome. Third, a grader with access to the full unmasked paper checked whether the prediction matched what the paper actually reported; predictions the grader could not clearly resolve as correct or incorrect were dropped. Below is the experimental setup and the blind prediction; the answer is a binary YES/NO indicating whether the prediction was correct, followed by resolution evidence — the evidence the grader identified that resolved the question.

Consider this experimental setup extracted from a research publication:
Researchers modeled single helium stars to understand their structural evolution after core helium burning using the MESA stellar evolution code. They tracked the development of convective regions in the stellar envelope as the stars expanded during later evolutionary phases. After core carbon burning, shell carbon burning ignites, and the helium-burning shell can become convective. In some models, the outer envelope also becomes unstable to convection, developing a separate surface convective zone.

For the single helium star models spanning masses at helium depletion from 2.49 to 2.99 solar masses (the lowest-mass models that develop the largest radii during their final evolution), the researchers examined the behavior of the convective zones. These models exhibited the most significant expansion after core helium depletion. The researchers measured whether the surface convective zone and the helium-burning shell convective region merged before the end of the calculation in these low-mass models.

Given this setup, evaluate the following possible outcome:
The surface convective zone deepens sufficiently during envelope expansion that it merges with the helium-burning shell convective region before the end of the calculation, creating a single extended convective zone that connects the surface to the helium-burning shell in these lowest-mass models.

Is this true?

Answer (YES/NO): YES